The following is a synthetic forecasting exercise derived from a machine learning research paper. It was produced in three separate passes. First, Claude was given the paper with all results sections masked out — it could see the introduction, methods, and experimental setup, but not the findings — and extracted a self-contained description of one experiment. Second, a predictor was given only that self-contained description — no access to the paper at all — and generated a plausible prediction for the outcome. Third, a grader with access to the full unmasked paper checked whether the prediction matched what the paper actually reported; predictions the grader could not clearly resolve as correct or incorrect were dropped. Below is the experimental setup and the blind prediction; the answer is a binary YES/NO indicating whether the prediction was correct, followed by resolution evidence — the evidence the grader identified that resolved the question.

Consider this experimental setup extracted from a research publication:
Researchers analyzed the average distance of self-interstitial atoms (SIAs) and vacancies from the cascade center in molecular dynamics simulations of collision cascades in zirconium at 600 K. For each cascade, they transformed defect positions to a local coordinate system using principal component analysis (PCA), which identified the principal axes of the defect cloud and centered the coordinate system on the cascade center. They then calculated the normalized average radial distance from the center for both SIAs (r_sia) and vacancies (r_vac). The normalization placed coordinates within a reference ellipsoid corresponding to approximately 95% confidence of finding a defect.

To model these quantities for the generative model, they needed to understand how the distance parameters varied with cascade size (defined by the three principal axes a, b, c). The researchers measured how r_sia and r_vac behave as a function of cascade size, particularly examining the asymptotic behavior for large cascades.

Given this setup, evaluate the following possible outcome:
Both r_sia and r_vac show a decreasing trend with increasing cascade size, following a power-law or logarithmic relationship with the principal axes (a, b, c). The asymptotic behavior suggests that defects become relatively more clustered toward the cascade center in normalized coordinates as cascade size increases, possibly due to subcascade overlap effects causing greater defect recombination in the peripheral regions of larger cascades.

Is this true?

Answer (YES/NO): NO